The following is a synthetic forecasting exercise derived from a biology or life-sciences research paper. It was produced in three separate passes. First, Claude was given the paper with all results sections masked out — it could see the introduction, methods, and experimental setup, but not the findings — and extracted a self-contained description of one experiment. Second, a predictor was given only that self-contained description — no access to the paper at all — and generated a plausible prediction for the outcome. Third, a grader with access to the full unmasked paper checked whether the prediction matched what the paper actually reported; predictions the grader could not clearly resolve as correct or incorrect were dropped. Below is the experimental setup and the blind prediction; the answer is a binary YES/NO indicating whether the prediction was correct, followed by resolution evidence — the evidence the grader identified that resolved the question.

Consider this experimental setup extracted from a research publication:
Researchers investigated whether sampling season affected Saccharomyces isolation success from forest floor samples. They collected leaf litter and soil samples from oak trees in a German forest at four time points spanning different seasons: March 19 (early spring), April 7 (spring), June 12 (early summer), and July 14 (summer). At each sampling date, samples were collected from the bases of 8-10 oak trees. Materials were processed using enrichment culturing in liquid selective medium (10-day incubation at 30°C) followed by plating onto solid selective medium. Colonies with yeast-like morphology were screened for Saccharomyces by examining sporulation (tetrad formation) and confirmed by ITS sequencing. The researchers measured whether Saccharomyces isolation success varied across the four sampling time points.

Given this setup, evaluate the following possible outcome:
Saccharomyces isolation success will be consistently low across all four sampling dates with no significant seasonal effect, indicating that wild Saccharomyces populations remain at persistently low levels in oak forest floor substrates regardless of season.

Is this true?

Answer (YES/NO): NO